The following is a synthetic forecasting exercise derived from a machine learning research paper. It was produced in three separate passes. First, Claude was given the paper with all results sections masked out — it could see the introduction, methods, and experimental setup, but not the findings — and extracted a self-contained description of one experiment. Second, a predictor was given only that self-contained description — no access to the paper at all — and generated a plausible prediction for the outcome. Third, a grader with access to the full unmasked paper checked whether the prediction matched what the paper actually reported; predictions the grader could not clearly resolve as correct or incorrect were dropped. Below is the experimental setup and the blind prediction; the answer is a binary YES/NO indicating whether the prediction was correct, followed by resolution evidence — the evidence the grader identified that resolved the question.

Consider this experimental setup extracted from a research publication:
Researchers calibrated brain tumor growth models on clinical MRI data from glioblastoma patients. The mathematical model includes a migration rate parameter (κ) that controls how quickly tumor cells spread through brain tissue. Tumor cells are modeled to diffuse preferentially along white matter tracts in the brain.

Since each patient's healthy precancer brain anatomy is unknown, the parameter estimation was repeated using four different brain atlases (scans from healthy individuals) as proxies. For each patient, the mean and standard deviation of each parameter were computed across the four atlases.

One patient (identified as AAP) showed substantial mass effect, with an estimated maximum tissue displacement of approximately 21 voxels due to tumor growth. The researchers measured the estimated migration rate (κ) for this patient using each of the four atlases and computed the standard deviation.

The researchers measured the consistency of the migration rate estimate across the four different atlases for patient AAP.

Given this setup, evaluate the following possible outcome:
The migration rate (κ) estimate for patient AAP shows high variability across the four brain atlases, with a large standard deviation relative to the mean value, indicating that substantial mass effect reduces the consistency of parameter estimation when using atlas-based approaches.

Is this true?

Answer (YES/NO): NO